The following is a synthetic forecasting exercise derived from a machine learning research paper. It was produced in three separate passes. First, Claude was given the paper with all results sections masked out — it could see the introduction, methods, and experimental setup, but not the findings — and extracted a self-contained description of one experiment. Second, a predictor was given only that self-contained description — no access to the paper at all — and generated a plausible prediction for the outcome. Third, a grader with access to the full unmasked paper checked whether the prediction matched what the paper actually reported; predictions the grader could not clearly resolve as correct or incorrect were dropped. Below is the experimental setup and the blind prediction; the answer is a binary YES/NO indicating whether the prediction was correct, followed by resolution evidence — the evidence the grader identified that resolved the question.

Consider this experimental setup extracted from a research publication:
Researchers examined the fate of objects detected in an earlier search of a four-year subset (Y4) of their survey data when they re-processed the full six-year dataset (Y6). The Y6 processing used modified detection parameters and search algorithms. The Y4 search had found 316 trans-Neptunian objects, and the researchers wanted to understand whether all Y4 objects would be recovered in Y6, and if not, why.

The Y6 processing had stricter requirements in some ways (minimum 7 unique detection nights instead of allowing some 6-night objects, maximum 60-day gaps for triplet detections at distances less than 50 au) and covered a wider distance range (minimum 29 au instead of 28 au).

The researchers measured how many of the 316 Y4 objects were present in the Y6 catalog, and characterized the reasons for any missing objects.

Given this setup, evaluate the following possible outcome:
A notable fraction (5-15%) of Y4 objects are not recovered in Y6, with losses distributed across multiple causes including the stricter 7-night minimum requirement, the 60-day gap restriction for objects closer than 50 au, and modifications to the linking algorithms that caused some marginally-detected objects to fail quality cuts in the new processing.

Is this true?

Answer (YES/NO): NO